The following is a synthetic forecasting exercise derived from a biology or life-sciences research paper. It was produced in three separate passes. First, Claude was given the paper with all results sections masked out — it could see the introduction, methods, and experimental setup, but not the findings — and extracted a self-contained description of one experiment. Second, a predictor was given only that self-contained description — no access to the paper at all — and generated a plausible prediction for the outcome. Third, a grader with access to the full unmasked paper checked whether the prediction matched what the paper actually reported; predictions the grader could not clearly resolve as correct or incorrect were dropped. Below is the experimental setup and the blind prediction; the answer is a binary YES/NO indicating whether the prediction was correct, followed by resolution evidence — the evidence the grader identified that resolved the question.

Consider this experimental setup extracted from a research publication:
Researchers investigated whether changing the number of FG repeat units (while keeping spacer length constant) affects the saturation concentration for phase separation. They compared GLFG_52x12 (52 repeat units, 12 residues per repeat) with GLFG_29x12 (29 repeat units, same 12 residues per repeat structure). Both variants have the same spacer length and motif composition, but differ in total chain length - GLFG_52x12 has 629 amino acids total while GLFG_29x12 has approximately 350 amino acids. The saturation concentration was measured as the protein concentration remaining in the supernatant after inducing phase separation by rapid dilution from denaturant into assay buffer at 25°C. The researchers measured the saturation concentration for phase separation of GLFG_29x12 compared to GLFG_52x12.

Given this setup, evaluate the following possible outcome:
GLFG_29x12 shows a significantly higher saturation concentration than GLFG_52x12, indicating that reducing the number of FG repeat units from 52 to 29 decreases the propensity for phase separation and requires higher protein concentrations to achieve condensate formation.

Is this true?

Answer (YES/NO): YES